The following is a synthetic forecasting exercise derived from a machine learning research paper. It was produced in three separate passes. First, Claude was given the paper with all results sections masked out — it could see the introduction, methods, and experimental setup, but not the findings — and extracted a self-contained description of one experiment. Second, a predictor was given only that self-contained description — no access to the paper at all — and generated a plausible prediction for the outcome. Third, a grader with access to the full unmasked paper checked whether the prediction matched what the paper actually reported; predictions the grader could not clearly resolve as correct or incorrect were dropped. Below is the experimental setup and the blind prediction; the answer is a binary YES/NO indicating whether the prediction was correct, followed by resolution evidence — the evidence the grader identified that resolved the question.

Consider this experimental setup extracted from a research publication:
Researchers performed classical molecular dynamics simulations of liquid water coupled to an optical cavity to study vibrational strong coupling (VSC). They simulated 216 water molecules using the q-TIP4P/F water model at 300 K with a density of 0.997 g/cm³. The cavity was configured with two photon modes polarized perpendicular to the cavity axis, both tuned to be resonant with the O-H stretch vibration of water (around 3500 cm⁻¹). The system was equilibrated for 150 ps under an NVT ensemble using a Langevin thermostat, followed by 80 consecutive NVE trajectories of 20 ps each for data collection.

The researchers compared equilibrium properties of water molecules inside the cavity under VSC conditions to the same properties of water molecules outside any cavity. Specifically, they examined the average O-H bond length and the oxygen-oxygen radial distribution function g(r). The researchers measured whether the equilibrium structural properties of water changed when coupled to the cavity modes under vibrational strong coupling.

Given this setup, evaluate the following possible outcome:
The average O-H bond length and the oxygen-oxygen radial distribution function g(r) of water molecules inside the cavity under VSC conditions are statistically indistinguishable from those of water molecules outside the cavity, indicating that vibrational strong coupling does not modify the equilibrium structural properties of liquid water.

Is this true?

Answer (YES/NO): YES